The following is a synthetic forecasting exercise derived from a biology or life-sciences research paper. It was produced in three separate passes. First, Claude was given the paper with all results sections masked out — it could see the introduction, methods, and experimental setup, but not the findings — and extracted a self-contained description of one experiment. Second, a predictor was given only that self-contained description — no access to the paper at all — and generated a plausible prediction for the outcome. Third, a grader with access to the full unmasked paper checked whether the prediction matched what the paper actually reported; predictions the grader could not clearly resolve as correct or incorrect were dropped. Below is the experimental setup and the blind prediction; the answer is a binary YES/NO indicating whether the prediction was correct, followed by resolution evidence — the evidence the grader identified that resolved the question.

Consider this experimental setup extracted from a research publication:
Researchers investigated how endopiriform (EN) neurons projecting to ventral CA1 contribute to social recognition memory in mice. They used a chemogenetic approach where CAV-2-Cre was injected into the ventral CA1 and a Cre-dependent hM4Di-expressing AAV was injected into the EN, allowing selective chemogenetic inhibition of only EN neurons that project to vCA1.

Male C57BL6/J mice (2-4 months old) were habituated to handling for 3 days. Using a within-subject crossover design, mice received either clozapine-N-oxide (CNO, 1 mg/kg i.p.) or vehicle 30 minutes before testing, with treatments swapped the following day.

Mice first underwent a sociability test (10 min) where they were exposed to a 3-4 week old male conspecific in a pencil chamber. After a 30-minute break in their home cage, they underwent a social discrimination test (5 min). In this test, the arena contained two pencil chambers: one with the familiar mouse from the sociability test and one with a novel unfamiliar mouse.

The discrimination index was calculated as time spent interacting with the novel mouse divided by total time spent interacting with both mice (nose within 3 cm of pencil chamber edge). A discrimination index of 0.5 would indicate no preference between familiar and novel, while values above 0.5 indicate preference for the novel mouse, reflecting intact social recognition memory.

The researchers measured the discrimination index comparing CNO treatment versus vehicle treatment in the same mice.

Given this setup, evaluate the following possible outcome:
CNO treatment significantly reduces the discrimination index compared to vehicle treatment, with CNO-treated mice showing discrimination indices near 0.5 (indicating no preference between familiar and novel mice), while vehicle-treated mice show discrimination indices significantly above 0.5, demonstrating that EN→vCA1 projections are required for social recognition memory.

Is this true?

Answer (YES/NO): NO